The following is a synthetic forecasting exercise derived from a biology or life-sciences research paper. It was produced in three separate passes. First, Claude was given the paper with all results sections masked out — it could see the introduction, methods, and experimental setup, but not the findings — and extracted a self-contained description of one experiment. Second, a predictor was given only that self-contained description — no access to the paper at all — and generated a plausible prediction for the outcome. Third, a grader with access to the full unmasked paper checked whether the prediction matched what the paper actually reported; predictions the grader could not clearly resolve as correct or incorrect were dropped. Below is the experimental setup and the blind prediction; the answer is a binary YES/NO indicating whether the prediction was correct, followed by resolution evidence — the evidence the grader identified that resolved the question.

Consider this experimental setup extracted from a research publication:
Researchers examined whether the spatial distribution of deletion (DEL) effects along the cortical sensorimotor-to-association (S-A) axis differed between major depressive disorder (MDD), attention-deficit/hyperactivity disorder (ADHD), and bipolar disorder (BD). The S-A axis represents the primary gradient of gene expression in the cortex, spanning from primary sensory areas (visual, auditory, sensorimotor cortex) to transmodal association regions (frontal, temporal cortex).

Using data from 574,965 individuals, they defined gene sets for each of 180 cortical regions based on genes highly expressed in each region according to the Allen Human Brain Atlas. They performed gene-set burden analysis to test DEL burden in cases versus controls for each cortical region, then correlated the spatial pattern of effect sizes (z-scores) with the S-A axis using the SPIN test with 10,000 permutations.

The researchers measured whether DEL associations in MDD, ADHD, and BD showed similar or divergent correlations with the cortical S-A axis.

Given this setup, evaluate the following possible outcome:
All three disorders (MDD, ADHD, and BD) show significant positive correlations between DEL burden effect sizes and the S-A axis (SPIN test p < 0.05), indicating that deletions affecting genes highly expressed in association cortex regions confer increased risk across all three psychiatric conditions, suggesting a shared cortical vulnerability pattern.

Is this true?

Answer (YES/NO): NO